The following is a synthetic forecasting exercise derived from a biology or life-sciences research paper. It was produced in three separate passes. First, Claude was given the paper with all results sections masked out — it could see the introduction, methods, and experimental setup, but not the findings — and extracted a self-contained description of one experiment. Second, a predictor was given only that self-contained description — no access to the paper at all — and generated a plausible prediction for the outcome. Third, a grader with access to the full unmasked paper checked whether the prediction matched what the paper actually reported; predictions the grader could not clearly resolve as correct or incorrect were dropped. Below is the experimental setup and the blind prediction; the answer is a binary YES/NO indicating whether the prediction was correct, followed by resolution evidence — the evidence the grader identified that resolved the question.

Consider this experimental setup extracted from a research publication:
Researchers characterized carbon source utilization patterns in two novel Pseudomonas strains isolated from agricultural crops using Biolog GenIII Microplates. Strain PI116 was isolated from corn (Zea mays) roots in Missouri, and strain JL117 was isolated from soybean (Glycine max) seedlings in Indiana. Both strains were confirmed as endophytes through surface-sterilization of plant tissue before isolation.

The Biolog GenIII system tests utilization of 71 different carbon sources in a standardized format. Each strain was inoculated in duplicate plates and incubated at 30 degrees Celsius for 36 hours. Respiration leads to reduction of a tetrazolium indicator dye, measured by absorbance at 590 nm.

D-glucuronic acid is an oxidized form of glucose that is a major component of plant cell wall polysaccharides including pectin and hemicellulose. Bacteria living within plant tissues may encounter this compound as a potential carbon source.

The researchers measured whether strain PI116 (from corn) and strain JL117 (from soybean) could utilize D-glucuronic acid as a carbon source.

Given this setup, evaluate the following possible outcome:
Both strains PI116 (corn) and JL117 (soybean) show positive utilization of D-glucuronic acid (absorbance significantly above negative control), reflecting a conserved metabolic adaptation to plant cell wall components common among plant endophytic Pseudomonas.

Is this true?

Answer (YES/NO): NO